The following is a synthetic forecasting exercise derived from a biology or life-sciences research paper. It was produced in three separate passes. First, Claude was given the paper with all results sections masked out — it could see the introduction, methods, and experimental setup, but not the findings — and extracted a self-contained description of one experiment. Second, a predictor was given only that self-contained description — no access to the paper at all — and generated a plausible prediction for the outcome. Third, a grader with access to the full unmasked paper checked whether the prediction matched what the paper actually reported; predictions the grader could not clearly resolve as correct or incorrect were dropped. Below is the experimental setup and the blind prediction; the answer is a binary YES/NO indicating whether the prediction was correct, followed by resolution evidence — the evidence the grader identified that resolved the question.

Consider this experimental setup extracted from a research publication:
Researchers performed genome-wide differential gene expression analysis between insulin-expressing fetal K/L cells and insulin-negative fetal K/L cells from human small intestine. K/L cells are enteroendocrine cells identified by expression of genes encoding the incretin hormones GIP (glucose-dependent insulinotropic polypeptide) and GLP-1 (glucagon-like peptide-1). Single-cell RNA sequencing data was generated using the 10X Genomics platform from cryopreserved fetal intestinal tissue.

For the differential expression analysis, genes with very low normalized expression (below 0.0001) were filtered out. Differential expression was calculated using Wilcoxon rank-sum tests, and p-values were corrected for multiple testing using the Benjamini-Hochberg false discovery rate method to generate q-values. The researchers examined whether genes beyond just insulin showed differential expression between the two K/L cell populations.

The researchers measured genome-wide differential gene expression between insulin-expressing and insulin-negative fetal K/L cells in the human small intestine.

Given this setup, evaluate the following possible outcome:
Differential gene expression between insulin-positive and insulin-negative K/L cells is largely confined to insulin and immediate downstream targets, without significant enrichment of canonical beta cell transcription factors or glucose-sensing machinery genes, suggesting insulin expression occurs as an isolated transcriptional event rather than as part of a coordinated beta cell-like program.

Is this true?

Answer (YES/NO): NO